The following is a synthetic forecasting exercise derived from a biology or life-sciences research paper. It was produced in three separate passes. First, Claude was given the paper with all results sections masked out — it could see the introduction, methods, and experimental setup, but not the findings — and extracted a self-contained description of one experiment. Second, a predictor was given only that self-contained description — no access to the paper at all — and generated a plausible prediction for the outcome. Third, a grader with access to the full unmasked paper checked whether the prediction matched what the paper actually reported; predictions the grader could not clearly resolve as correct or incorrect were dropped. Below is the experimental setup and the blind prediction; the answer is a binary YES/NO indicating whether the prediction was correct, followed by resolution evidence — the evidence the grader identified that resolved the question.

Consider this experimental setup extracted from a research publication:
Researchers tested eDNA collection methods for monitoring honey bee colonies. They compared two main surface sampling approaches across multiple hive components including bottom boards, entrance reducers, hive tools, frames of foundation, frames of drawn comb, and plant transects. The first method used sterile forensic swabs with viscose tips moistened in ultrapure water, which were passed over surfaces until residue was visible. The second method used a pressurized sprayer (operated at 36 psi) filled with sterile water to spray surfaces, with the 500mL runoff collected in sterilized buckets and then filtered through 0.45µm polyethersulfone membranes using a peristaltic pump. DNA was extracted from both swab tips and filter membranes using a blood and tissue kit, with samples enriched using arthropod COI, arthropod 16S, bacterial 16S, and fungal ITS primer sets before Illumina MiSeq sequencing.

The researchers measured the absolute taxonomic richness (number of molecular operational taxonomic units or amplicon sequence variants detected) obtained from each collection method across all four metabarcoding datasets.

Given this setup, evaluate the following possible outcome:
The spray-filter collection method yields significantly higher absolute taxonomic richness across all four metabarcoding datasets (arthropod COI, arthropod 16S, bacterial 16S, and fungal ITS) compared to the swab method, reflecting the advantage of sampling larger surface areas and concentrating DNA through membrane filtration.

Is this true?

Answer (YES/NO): NO